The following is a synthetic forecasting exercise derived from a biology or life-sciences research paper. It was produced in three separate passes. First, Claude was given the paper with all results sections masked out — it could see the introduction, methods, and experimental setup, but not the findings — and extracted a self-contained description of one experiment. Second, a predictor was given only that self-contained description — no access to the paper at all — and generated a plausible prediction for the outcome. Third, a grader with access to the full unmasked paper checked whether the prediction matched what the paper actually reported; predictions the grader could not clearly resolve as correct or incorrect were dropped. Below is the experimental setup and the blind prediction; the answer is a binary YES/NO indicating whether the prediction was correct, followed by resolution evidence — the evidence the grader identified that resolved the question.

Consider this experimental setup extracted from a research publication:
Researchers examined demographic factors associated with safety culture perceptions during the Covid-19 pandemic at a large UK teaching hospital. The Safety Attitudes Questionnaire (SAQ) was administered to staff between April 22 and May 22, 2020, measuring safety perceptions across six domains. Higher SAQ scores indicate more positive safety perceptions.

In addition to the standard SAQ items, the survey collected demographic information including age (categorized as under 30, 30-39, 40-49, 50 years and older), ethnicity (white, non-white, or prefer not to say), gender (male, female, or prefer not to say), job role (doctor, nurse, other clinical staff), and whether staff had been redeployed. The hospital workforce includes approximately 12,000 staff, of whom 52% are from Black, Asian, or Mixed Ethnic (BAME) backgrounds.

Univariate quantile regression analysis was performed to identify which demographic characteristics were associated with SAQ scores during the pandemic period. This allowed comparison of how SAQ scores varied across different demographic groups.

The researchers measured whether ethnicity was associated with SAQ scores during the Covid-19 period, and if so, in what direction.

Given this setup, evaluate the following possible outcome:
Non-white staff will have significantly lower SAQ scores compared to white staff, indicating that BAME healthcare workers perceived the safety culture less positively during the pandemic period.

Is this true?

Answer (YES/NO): YES